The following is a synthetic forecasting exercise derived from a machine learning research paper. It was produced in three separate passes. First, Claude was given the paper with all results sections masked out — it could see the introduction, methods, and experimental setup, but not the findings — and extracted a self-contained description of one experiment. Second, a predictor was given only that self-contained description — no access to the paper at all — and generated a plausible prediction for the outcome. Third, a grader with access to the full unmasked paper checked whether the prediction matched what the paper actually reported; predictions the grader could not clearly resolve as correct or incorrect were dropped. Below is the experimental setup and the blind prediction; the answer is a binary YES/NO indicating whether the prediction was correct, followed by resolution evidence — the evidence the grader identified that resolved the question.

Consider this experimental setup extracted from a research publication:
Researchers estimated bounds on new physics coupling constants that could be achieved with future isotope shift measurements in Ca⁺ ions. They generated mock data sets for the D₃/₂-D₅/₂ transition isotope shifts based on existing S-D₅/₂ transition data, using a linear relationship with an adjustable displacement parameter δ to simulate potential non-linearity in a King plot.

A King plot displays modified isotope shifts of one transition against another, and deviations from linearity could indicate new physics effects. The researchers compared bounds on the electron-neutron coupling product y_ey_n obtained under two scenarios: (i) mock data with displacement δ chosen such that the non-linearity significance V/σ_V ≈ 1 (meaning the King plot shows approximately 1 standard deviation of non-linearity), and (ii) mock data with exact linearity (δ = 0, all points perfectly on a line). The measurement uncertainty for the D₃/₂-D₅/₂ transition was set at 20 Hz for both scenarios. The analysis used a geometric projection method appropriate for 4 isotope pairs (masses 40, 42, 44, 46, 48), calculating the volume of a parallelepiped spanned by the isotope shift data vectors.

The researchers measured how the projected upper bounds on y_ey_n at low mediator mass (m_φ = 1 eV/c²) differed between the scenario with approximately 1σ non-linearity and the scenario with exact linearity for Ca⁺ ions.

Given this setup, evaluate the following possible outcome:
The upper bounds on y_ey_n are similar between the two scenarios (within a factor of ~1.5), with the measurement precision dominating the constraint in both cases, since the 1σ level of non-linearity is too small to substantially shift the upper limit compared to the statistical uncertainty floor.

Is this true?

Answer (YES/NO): NO